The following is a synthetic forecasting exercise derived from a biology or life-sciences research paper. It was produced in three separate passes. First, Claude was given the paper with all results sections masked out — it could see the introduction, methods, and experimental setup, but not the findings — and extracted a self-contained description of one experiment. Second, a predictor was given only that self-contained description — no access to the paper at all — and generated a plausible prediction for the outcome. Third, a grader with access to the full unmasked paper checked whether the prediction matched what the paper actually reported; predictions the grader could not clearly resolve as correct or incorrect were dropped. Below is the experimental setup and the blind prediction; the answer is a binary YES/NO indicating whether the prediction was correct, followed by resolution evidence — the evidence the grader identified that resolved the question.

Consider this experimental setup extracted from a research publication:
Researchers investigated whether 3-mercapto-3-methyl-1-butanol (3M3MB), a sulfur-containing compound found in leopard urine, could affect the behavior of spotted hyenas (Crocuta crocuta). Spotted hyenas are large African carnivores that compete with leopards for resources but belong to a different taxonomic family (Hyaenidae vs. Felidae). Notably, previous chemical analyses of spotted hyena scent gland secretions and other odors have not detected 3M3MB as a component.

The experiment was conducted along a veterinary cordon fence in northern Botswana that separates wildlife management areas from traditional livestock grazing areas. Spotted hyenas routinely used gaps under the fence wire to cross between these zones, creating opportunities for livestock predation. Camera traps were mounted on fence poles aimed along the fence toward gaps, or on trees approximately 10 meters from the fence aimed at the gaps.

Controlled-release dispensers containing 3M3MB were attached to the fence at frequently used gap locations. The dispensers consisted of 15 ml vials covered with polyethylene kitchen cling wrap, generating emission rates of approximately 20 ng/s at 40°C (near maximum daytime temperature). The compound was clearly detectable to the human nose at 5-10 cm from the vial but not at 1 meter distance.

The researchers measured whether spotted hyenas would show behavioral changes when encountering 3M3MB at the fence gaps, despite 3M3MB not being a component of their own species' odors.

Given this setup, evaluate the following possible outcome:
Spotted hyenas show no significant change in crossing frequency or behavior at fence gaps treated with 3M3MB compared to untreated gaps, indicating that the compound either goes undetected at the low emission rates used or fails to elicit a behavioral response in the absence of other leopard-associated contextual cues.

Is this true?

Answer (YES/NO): NO